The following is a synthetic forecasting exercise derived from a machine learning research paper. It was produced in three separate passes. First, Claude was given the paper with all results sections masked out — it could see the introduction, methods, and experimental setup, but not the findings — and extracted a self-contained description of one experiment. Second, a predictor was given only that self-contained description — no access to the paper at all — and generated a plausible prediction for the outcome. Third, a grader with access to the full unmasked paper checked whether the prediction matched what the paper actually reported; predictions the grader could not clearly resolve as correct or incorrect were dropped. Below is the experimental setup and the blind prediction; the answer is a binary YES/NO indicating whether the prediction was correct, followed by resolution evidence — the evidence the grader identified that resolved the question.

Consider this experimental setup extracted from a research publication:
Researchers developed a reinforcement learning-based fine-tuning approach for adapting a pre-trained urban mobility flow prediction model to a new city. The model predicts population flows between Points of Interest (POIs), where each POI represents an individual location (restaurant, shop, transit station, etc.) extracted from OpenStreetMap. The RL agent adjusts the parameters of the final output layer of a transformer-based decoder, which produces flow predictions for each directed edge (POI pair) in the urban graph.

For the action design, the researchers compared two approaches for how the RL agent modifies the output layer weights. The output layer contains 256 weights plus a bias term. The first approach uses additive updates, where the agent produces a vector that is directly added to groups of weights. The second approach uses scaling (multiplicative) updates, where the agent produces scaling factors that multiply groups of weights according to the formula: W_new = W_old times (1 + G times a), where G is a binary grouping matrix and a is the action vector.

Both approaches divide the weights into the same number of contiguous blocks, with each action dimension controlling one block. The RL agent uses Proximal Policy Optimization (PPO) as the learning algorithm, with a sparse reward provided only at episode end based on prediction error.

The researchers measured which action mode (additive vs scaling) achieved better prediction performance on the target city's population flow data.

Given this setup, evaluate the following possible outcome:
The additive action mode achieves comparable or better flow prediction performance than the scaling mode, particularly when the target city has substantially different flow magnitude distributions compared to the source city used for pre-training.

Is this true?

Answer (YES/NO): NO